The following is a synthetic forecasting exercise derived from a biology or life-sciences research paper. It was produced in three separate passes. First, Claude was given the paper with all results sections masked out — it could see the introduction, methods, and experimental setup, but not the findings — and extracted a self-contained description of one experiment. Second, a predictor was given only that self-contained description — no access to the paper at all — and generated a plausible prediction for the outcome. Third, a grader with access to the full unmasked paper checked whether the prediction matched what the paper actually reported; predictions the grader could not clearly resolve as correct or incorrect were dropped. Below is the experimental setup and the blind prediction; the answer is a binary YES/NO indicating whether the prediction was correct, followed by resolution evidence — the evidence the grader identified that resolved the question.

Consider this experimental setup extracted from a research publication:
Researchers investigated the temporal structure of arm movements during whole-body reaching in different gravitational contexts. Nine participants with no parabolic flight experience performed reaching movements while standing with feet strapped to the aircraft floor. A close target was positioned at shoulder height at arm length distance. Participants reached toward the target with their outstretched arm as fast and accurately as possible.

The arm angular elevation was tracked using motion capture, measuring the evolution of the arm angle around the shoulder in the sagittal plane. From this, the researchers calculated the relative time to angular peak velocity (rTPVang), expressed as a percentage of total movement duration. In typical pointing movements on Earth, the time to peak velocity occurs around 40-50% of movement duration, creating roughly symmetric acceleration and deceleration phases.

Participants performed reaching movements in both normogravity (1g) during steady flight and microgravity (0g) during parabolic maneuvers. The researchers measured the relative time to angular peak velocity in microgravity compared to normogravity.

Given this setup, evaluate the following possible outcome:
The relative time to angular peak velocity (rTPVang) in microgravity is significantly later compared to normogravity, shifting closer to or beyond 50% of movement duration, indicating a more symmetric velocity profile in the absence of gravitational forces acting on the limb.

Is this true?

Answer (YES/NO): NO